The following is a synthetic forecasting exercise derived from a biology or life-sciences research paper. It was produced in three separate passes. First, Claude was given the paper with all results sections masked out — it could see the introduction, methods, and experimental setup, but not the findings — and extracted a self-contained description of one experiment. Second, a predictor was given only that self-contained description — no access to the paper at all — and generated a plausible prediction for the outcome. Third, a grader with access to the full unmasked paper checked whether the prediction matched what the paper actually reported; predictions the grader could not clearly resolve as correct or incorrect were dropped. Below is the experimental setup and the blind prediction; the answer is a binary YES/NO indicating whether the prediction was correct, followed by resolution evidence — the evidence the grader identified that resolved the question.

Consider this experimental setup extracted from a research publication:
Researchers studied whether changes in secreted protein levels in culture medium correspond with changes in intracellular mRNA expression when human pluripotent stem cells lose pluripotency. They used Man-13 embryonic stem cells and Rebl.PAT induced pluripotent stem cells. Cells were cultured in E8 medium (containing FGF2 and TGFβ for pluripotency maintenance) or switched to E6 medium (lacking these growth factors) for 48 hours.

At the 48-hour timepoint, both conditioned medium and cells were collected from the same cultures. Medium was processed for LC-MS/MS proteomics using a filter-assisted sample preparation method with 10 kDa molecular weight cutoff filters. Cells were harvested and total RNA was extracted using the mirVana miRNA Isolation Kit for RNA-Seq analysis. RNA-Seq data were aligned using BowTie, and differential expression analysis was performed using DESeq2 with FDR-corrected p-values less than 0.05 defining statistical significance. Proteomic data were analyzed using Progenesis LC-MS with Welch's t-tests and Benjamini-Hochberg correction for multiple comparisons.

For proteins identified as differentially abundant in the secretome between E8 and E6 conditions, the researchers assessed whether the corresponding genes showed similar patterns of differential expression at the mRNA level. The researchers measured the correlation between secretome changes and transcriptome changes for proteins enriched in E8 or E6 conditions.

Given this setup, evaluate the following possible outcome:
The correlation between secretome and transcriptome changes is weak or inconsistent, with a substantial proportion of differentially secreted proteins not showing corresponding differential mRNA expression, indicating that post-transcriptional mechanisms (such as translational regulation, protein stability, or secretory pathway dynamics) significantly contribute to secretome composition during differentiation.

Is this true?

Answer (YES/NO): NO